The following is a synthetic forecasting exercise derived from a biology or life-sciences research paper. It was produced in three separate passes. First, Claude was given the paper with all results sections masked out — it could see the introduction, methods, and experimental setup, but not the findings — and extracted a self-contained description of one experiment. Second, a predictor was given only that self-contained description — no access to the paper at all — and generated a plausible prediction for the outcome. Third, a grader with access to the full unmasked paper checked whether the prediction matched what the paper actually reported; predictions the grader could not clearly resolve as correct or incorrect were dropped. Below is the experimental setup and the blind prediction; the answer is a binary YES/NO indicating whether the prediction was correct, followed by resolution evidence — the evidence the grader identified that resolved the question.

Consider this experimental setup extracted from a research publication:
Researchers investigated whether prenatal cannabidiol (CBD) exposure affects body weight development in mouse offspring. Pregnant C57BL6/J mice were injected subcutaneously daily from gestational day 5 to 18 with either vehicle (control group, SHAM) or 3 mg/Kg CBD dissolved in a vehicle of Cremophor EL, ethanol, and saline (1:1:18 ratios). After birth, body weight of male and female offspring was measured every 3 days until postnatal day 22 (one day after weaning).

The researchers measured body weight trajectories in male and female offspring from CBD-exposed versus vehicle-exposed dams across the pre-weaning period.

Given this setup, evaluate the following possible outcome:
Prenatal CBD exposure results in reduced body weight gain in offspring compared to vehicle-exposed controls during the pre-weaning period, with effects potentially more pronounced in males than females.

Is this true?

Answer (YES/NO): NO